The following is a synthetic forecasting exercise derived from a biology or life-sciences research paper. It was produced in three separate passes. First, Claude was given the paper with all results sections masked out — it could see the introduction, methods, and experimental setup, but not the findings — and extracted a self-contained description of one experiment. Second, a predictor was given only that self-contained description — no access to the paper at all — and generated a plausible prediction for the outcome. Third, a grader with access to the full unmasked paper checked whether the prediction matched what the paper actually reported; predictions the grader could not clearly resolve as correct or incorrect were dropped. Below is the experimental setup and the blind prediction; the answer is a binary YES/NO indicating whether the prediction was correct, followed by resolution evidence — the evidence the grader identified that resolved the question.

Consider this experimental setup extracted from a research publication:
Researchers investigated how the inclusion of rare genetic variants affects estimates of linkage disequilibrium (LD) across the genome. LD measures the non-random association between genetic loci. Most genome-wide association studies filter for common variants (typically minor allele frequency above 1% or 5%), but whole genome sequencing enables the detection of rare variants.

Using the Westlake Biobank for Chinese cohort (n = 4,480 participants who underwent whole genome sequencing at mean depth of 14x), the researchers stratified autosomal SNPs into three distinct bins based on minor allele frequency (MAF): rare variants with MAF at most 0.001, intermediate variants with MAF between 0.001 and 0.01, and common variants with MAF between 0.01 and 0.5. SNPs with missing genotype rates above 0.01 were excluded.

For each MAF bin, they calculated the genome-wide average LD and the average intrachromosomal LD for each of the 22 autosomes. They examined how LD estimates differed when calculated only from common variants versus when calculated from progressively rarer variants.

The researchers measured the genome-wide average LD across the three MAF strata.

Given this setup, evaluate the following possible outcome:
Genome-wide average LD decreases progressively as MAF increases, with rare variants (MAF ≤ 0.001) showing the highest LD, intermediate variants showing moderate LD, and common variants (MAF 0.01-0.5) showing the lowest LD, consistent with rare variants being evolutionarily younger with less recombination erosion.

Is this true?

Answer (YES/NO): YES